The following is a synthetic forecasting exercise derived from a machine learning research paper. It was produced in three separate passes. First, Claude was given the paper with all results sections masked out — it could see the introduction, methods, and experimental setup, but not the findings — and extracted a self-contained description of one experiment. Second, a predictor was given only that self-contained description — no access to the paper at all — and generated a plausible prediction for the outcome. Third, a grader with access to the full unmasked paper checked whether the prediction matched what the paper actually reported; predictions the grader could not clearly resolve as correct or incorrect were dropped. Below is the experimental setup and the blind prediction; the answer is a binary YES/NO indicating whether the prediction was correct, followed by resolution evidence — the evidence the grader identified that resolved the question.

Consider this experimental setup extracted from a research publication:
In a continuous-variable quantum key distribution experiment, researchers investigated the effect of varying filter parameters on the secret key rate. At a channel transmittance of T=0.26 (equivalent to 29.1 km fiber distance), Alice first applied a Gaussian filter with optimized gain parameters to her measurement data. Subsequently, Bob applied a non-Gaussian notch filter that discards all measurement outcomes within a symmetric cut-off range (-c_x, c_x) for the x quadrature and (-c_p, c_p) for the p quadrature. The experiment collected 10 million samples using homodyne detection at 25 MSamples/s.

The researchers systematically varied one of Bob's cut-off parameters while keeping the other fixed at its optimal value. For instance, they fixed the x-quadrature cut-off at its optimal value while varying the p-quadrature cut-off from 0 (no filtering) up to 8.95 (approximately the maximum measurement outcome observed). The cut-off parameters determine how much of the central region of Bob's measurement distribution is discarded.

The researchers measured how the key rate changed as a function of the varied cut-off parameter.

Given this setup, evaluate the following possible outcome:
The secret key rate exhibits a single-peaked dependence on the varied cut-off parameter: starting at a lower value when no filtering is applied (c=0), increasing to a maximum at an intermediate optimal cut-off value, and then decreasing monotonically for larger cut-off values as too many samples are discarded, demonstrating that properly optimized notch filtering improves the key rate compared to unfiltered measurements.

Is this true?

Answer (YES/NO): NO